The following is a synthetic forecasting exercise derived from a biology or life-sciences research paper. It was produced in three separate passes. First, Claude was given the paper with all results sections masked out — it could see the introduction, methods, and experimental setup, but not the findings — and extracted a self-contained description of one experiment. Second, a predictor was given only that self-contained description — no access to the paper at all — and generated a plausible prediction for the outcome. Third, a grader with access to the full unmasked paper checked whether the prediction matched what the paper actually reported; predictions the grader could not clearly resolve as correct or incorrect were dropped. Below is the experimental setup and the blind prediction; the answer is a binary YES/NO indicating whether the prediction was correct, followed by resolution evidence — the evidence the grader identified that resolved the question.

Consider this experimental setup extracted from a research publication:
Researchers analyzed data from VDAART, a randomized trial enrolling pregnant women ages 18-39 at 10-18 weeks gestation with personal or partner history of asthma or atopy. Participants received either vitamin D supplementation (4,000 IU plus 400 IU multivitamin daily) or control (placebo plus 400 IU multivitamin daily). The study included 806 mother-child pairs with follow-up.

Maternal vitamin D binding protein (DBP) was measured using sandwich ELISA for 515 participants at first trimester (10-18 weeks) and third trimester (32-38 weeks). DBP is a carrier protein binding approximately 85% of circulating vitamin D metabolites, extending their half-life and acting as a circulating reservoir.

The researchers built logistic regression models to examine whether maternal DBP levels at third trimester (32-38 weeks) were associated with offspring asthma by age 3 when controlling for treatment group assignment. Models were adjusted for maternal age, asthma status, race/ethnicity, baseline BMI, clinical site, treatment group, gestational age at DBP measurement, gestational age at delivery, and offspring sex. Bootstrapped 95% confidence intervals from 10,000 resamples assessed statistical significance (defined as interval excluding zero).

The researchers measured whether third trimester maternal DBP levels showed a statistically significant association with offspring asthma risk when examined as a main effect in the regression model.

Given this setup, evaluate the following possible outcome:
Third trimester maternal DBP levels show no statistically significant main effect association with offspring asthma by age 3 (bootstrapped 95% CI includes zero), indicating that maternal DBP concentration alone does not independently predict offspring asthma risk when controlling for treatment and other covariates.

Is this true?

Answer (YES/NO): YES